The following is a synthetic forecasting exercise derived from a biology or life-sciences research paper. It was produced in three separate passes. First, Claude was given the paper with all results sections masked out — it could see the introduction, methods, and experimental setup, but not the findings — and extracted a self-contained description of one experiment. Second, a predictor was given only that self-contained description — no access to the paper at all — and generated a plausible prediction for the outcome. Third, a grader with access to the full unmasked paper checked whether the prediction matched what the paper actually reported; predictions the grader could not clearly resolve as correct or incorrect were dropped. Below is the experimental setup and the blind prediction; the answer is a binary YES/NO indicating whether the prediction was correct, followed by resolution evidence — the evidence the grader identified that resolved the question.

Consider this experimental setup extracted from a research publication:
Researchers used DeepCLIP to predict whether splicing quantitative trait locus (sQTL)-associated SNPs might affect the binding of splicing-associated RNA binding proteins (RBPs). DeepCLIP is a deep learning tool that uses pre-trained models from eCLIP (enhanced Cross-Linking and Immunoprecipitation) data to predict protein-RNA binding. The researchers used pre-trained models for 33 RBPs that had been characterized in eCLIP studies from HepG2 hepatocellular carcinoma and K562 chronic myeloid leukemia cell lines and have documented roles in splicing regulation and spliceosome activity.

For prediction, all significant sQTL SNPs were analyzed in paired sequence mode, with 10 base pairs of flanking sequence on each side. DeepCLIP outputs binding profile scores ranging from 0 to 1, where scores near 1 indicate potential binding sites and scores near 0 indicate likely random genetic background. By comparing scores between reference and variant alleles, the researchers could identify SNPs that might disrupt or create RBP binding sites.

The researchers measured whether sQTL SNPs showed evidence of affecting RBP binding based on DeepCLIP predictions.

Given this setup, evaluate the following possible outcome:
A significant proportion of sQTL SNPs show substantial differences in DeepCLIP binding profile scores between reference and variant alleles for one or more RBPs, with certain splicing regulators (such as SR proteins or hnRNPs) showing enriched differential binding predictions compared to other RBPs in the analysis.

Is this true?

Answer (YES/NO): NO